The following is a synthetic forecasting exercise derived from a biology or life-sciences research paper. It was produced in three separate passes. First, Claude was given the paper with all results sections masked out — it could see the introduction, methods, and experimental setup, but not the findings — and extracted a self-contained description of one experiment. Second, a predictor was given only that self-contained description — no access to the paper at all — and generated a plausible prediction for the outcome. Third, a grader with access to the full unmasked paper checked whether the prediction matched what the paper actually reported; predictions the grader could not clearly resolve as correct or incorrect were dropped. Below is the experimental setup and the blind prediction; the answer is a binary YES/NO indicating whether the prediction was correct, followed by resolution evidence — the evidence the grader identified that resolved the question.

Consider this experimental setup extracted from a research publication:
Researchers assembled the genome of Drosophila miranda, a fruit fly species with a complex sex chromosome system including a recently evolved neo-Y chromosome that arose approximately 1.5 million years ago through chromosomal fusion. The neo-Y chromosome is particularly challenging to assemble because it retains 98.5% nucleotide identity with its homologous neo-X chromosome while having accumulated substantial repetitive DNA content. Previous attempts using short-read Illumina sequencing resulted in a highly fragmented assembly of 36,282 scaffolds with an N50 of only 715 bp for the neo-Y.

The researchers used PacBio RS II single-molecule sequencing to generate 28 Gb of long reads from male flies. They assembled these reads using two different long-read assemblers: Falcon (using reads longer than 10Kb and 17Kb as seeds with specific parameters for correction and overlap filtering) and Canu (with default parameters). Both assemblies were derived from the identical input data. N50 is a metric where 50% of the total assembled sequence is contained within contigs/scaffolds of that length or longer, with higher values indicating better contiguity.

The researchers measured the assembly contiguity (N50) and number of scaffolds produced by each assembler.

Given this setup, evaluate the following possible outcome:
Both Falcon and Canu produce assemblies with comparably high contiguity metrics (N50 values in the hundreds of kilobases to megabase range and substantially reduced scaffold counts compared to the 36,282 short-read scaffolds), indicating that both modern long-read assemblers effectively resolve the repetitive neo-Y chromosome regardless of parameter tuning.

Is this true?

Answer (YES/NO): NO